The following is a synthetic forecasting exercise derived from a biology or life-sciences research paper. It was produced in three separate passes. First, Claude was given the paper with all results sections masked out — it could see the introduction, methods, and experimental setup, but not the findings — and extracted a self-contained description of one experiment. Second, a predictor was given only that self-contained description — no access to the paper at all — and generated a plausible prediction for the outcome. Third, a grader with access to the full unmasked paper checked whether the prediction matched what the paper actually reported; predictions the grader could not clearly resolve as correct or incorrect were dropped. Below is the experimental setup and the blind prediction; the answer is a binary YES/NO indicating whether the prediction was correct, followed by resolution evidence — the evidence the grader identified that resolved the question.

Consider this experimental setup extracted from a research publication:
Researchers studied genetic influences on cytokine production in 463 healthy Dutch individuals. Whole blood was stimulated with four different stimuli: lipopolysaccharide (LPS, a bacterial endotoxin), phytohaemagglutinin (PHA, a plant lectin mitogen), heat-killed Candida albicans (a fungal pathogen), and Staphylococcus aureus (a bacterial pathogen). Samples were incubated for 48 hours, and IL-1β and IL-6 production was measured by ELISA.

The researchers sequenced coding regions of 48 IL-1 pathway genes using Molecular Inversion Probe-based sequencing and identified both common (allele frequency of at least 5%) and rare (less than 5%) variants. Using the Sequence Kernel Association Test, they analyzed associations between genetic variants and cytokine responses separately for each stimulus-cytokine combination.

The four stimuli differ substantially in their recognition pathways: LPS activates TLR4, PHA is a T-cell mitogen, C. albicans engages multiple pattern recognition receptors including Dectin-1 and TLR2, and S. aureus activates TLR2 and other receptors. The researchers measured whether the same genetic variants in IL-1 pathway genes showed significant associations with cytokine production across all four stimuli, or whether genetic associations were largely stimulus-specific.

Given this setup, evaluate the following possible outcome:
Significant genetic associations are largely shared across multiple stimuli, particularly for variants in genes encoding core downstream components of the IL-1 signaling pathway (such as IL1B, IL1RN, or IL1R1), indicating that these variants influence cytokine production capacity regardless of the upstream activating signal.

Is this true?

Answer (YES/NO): NO